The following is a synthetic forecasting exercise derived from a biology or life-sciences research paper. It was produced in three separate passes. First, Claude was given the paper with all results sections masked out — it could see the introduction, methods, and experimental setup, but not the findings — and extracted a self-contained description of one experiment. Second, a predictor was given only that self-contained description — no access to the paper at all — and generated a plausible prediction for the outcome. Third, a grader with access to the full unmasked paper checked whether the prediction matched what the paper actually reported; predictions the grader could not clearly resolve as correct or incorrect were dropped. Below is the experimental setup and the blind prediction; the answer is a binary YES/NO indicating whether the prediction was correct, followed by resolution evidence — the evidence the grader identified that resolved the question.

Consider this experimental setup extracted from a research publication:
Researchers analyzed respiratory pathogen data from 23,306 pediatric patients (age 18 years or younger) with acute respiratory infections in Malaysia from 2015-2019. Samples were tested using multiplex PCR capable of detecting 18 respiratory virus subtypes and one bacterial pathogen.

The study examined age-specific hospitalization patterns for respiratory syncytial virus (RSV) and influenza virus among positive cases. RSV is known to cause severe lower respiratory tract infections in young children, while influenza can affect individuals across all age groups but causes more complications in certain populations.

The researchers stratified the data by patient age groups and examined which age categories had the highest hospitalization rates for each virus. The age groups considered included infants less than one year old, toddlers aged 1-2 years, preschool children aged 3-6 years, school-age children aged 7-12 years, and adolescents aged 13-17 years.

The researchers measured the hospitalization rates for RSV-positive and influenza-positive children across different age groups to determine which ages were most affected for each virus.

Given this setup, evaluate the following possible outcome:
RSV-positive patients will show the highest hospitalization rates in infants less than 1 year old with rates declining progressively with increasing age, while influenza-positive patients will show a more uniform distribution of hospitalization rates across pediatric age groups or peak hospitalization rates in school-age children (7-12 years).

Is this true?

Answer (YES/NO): NO